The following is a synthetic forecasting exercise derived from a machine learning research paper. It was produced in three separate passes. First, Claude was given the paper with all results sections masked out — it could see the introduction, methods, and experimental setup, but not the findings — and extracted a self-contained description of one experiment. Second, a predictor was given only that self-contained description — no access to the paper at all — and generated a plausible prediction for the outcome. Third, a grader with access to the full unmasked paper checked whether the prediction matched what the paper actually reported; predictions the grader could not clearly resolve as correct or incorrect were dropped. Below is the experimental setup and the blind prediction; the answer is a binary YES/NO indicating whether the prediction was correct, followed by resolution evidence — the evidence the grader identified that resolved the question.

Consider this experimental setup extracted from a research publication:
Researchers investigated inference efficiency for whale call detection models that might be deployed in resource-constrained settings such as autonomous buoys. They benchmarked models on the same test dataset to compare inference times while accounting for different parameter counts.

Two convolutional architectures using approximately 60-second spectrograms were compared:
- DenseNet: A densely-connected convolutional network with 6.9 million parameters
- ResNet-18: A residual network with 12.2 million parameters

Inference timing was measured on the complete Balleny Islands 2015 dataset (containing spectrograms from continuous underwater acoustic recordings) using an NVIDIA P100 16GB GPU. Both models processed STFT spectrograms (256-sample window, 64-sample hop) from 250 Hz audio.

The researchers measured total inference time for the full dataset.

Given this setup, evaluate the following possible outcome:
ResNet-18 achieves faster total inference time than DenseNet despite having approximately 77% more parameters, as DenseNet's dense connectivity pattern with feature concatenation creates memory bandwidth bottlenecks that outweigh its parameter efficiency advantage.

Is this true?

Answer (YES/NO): YES